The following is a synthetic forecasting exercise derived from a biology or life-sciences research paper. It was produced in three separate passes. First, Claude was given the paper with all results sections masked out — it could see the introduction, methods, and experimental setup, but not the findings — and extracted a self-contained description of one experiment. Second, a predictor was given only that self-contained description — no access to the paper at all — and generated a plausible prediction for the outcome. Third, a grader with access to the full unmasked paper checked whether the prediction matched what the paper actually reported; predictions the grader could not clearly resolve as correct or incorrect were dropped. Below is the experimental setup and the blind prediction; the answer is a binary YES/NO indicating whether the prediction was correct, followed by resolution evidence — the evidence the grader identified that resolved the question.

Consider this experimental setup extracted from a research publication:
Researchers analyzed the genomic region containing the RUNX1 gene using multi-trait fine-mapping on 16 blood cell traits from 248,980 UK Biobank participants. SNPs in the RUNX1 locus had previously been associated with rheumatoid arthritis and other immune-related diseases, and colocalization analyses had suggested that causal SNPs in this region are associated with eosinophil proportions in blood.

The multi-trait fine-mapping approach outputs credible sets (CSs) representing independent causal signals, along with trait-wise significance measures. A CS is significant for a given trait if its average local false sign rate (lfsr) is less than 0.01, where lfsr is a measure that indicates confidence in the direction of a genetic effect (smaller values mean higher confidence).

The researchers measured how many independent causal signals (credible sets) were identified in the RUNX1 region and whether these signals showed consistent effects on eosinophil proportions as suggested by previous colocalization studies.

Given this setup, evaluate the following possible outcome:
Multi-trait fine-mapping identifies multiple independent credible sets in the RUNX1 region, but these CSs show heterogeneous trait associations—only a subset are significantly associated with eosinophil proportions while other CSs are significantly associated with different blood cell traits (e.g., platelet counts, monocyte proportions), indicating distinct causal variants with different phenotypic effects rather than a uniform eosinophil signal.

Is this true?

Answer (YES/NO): YES